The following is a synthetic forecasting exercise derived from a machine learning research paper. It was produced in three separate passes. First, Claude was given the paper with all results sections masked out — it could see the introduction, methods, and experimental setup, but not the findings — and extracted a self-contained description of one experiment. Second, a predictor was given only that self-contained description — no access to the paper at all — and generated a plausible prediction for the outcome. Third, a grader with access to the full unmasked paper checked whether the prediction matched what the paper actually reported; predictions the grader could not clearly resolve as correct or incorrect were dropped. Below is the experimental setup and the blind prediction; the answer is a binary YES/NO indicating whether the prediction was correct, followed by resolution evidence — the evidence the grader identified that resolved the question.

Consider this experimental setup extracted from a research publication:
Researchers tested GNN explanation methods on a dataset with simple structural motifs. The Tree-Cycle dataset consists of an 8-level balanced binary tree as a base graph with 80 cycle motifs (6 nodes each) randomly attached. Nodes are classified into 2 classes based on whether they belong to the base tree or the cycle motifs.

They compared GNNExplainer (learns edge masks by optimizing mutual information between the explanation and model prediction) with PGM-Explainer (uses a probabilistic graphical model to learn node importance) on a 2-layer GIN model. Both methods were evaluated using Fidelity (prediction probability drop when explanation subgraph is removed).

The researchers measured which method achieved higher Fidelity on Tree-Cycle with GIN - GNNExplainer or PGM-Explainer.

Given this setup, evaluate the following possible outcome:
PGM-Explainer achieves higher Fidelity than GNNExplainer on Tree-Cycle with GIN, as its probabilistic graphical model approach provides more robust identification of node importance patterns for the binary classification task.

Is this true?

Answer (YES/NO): YES